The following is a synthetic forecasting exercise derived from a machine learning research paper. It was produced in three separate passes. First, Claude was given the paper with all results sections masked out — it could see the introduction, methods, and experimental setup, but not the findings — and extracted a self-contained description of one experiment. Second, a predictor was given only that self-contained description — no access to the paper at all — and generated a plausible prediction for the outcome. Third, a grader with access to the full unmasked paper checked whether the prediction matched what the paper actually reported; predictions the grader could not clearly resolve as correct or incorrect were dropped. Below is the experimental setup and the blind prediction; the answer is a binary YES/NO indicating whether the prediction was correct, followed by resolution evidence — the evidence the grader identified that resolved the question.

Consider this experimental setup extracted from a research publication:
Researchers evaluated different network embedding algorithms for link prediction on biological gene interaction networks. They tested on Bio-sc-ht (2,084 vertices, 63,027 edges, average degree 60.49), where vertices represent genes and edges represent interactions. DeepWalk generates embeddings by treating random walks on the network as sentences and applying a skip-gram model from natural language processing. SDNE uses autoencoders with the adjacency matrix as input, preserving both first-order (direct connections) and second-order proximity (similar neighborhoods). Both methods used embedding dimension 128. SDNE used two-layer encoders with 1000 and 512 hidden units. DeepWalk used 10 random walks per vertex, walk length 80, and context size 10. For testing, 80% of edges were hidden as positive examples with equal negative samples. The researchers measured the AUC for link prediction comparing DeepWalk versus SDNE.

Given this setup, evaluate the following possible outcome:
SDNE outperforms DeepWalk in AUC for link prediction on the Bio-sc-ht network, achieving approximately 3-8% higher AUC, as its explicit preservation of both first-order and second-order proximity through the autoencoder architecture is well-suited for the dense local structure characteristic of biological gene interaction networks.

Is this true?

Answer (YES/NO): NO